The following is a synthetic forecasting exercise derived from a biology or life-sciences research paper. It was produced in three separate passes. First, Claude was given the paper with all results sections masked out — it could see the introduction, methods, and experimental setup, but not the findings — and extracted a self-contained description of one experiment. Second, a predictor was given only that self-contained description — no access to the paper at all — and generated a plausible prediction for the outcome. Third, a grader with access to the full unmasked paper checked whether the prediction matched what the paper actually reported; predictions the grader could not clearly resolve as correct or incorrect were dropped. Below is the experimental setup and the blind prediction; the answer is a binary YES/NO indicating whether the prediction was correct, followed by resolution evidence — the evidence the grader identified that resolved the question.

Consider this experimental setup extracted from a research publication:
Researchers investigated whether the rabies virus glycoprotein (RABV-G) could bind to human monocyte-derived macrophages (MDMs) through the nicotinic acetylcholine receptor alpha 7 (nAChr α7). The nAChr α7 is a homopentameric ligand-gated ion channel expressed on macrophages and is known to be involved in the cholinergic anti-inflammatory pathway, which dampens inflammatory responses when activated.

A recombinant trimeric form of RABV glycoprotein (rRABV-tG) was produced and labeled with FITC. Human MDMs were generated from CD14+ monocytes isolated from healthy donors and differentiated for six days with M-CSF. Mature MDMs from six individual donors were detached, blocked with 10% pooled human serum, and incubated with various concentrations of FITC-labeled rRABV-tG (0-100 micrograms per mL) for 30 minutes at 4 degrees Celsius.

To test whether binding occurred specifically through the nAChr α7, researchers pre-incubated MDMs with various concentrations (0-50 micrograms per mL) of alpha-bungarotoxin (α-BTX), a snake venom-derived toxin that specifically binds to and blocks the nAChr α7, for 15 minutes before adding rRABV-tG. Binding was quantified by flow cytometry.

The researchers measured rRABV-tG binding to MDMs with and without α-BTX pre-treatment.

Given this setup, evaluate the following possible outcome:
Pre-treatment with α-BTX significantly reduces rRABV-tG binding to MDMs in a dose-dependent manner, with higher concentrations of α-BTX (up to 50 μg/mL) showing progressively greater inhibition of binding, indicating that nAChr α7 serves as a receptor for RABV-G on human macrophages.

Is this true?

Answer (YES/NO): NO